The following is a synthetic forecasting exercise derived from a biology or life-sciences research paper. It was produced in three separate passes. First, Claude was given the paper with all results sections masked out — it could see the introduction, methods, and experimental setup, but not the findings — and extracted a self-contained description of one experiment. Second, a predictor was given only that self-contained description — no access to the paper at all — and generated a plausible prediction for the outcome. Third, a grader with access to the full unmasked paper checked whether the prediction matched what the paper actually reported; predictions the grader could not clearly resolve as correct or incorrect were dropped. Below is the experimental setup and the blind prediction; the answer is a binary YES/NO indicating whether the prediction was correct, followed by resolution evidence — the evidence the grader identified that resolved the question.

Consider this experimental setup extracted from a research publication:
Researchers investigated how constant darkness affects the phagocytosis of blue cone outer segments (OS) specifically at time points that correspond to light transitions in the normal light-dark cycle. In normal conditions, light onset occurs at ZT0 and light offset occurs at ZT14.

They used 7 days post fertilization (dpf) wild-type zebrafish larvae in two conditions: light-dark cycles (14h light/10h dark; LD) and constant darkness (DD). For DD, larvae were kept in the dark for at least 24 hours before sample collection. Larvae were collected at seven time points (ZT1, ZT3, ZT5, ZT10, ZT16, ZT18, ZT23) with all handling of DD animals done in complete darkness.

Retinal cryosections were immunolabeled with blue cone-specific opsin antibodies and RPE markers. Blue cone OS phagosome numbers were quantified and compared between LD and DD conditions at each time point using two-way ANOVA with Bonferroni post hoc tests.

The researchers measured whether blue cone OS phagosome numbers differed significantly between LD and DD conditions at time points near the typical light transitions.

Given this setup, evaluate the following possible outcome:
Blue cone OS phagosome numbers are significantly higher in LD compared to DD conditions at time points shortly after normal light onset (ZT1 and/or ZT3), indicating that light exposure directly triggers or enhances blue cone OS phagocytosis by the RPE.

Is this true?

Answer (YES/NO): YES